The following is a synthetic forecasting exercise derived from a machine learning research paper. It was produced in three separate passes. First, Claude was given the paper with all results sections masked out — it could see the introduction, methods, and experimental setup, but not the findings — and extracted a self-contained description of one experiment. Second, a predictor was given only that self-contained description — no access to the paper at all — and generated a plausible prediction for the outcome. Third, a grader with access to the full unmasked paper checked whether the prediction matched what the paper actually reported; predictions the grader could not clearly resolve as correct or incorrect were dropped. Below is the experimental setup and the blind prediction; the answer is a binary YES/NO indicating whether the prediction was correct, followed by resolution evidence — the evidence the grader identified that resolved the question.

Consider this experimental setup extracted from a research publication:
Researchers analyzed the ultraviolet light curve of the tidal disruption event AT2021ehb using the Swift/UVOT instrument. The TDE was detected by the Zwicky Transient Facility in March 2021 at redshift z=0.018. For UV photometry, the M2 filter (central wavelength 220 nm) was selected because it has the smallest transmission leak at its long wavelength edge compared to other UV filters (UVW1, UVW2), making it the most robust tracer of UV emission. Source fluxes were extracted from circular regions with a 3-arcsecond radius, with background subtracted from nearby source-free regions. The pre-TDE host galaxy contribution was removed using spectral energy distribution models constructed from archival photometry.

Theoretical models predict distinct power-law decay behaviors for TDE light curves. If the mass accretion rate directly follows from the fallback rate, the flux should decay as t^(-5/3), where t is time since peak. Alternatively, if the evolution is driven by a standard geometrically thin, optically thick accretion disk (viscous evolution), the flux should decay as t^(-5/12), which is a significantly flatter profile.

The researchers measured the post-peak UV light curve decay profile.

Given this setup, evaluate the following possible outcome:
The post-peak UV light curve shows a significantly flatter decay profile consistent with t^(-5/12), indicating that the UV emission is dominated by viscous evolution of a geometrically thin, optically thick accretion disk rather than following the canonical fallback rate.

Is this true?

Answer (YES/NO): NO